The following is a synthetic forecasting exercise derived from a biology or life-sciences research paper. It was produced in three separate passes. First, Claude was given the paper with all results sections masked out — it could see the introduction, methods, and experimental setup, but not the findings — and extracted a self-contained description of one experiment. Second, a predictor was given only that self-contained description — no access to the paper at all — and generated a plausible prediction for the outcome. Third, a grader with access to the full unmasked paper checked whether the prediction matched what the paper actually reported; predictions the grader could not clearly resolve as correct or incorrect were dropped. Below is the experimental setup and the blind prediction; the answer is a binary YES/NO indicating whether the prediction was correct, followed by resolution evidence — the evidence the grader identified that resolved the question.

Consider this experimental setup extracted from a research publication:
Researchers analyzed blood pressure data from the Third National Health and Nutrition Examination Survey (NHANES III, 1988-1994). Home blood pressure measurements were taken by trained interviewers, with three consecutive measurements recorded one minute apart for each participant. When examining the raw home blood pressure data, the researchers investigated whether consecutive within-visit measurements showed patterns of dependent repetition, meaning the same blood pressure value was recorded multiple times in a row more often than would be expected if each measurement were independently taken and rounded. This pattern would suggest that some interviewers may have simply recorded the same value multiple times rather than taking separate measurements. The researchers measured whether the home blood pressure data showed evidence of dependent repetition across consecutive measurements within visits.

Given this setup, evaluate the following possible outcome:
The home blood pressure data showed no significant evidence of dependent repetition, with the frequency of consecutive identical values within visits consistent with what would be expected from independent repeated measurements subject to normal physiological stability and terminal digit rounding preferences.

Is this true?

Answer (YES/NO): NO